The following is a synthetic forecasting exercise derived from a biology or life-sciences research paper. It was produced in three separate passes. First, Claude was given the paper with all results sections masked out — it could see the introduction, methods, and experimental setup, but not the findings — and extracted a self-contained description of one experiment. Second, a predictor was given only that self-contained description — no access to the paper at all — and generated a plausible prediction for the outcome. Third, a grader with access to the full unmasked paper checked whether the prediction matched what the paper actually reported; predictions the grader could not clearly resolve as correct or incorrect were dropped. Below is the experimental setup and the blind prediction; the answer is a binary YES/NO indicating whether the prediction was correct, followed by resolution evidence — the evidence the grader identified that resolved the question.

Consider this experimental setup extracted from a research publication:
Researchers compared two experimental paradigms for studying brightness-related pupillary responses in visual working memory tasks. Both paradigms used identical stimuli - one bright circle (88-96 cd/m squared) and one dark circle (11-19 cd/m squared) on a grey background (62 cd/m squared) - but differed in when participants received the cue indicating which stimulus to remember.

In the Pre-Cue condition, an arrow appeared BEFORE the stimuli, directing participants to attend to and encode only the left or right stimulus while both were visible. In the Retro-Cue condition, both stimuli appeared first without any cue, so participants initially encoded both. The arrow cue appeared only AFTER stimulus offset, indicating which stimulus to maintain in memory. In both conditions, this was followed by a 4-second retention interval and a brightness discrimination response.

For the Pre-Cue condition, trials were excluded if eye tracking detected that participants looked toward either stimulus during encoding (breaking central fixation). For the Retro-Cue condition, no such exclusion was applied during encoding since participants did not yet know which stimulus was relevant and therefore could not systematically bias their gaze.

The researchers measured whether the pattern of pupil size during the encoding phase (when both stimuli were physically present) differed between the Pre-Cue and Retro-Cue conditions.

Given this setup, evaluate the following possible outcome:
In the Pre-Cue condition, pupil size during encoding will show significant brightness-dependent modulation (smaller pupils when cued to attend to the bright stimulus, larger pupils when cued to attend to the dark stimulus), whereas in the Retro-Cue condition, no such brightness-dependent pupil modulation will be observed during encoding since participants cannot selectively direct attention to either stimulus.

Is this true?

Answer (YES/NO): YES